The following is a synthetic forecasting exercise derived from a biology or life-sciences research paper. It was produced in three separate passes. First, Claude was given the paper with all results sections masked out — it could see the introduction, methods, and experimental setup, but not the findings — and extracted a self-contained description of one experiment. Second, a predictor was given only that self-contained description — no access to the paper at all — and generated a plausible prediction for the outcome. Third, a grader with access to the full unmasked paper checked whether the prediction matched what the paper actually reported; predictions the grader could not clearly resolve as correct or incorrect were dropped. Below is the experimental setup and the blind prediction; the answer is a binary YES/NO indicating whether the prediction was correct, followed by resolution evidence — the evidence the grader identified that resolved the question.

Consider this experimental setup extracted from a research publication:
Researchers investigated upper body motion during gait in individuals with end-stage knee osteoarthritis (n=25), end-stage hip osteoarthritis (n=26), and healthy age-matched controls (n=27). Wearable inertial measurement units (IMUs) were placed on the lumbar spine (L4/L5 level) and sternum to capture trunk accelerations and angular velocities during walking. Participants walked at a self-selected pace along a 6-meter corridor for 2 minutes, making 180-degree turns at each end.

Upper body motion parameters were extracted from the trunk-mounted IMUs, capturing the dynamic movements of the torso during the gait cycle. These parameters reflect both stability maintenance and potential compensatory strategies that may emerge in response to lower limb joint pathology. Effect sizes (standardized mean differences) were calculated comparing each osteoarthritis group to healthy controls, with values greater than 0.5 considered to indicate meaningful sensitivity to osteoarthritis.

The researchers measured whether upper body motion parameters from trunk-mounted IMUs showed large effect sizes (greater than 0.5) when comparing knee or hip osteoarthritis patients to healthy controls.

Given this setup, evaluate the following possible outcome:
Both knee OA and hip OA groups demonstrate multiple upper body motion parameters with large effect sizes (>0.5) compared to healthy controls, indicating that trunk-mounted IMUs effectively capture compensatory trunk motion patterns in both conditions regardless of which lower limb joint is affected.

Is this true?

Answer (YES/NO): NO